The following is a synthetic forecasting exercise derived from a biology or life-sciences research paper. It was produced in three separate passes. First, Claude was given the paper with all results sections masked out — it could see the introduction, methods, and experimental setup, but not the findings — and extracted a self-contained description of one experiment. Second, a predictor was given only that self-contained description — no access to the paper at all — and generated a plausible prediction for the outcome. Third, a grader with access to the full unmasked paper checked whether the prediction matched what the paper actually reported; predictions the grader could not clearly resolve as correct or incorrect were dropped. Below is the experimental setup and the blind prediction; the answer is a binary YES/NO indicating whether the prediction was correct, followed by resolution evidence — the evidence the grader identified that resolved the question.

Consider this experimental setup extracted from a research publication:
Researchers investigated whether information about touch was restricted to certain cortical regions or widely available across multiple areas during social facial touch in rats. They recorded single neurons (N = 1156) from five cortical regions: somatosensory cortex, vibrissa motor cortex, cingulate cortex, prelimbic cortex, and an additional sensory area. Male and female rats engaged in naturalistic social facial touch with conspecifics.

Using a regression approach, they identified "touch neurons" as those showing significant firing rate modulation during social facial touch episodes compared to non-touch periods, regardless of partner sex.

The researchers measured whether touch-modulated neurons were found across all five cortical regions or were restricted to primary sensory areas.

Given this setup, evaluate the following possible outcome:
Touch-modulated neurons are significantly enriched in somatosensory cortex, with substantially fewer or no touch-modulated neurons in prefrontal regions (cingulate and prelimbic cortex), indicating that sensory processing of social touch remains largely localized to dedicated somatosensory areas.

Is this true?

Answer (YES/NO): NO